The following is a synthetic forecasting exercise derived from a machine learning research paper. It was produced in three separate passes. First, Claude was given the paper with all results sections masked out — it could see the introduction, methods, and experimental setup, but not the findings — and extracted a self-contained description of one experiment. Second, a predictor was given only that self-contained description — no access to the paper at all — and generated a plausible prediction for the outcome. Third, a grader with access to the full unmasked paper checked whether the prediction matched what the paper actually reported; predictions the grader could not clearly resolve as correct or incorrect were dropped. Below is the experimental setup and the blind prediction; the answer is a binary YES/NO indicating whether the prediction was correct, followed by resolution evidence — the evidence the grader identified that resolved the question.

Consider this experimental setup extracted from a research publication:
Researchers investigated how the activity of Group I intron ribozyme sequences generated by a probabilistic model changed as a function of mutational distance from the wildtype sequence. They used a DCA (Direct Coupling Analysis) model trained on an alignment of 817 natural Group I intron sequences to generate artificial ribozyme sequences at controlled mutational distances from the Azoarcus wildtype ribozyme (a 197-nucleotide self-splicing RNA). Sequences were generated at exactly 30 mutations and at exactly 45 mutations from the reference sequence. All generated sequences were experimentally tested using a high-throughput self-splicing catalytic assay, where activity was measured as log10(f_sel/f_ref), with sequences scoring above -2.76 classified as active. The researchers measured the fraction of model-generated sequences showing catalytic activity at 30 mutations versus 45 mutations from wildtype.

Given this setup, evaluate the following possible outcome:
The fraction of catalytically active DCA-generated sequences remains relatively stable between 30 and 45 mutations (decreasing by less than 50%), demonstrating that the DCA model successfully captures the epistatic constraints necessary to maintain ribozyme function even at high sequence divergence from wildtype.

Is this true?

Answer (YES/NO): NO